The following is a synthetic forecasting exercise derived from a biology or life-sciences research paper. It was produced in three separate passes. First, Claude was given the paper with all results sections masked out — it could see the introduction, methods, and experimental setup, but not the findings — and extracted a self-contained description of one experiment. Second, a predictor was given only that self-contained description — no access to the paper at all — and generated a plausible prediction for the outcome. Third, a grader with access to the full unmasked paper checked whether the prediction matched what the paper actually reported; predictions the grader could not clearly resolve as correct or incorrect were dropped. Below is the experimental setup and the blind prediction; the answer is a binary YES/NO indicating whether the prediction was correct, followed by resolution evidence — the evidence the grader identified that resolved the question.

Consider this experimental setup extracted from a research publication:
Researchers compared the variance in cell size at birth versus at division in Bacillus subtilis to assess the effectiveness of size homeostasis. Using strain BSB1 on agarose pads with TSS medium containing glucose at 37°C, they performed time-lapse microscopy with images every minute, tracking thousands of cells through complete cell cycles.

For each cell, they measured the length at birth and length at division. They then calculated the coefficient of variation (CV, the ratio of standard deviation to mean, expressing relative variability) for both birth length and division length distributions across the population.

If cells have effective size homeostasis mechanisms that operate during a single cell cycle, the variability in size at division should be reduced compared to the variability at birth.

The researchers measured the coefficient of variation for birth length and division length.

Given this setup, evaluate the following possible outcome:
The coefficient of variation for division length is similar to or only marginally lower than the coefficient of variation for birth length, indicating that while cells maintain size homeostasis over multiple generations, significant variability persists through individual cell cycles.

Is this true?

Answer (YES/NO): NO